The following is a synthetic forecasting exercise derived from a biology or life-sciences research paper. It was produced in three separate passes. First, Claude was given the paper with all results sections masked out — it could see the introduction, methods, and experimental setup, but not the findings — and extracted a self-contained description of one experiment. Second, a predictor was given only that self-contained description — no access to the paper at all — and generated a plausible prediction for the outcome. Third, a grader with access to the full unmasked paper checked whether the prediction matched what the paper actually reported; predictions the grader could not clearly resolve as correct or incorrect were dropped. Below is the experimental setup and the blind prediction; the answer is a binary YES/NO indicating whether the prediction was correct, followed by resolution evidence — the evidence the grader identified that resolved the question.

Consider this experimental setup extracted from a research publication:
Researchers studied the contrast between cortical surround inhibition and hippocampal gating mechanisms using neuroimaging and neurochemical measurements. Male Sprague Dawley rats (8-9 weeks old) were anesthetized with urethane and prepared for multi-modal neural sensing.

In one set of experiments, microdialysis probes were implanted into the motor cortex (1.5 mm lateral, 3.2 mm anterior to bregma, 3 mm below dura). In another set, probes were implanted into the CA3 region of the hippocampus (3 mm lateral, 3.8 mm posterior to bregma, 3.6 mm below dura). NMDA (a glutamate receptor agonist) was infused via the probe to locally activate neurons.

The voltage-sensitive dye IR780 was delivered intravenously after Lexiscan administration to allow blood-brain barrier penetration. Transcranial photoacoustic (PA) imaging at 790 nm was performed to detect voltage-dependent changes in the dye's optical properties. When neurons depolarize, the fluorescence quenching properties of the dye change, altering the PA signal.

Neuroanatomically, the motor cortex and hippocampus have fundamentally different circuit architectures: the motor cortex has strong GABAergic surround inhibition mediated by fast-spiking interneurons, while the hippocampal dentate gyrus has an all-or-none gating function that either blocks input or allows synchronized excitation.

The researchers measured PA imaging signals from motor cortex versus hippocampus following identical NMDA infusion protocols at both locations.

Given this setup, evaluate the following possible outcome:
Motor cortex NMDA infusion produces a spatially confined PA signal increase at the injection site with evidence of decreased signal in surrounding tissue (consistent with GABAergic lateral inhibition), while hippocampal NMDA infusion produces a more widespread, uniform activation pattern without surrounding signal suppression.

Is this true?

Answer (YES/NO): NO